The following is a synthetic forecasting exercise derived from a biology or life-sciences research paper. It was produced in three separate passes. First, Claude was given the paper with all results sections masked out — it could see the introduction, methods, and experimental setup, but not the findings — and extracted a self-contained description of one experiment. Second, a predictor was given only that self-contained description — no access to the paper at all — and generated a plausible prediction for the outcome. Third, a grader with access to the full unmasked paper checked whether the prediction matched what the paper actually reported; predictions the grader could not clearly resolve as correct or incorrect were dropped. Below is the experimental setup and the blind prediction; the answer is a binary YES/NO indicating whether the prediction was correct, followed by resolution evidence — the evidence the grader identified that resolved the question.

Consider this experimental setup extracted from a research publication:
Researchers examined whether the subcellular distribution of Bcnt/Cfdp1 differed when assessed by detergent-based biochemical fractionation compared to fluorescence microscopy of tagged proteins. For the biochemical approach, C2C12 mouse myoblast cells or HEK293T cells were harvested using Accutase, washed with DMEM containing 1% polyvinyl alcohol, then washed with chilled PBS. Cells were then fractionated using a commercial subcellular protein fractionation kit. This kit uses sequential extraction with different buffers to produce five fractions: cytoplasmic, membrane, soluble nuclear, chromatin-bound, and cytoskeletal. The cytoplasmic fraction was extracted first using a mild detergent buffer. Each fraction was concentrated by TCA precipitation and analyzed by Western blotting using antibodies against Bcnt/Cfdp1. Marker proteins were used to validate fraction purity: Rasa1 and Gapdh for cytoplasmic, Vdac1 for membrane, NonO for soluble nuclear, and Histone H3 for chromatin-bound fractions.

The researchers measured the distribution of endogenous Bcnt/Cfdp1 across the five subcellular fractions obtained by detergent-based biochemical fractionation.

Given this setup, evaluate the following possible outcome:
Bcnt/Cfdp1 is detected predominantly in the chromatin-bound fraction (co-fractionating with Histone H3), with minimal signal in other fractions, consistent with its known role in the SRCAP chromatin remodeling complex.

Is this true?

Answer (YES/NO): NO